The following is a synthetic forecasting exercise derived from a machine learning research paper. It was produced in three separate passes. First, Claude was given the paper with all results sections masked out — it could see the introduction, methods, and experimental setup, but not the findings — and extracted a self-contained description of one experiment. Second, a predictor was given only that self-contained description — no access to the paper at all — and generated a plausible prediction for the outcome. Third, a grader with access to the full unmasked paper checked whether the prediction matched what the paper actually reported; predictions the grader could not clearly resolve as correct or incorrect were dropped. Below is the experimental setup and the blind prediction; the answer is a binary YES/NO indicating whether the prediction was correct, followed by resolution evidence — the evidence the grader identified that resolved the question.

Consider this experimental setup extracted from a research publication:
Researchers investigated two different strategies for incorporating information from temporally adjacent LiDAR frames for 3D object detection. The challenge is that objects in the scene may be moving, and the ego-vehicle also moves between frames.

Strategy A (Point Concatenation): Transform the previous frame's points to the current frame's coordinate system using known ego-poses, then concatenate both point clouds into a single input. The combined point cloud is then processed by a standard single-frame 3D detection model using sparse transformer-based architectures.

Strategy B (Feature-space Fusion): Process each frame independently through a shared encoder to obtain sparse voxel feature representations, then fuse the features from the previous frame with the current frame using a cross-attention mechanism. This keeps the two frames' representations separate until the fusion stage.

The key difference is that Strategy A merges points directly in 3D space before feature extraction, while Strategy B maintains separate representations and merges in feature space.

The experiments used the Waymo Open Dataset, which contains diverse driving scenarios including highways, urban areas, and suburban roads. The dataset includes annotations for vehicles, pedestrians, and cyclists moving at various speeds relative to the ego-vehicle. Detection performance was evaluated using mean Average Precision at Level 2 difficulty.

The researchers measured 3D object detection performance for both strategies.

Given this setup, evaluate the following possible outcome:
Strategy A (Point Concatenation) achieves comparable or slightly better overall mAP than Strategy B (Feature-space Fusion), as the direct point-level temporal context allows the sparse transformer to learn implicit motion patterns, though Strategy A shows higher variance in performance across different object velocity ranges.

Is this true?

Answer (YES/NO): NO